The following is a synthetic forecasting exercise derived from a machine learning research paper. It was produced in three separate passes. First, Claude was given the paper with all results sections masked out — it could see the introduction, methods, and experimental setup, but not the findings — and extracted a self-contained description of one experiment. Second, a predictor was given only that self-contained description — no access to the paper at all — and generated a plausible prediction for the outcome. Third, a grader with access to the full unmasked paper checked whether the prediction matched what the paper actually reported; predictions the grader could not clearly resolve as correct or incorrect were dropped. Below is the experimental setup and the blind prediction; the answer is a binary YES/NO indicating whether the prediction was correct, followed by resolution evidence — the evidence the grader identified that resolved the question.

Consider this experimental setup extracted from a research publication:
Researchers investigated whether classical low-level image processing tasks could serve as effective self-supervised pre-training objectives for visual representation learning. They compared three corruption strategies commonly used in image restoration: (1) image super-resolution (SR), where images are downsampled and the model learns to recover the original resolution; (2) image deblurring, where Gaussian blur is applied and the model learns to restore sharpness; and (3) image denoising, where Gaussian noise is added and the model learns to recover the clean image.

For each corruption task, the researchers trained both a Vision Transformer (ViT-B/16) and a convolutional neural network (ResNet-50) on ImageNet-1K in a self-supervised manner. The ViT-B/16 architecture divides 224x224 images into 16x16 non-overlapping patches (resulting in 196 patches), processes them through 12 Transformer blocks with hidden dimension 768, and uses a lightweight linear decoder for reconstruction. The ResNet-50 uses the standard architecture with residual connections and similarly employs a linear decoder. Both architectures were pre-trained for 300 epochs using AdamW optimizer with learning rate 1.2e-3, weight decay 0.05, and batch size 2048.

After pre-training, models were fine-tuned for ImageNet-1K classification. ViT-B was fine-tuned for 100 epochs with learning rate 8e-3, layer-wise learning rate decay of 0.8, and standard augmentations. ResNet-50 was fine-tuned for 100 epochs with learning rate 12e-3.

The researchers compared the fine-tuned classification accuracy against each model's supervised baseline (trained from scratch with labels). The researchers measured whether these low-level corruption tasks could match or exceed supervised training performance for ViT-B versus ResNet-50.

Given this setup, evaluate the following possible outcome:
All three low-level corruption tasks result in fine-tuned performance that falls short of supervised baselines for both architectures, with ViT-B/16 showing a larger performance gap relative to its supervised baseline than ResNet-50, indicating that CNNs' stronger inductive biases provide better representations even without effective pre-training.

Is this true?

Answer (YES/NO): NO